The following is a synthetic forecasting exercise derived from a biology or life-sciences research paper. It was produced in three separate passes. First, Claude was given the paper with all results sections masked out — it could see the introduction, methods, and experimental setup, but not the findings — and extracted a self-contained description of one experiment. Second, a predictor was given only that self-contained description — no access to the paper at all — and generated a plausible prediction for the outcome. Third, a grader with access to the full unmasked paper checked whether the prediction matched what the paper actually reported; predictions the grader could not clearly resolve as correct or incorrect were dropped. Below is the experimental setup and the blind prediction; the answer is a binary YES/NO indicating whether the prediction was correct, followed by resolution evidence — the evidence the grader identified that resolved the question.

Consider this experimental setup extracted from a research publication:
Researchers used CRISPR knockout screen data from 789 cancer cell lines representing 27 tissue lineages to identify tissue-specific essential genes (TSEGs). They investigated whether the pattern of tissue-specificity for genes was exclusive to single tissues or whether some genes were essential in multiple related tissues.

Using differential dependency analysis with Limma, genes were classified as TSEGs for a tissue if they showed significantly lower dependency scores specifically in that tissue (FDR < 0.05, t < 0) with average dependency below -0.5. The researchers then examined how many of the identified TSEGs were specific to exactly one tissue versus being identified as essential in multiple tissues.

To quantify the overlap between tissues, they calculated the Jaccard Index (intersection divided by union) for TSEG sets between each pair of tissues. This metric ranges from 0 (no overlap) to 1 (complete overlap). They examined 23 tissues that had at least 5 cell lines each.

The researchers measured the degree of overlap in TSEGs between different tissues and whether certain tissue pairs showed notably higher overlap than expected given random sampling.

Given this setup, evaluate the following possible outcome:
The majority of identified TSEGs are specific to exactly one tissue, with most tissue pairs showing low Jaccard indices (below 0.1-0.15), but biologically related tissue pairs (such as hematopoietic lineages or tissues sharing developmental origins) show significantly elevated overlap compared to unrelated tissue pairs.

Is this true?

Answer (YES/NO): YES